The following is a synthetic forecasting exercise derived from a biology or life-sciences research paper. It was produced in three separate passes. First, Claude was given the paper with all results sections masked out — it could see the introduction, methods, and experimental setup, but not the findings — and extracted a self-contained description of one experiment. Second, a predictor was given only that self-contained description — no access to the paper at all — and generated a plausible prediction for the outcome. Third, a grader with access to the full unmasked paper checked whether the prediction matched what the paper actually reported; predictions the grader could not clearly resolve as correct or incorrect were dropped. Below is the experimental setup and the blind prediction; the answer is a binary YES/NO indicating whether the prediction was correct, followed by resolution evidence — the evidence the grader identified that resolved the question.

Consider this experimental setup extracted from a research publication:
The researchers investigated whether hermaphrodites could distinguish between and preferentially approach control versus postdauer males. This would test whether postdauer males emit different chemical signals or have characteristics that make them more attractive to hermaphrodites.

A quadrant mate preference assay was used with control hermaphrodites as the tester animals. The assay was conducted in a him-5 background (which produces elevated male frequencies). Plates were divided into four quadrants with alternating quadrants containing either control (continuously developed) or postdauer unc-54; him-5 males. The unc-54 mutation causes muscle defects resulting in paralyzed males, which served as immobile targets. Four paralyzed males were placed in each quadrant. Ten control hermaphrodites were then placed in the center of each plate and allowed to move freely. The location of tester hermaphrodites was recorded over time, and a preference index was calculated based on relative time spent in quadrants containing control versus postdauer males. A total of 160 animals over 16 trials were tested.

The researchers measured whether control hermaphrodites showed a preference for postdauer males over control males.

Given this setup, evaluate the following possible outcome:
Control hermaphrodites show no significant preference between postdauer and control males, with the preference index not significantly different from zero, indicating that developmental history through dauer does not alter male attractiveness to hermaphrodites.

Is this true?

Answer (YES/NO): YES